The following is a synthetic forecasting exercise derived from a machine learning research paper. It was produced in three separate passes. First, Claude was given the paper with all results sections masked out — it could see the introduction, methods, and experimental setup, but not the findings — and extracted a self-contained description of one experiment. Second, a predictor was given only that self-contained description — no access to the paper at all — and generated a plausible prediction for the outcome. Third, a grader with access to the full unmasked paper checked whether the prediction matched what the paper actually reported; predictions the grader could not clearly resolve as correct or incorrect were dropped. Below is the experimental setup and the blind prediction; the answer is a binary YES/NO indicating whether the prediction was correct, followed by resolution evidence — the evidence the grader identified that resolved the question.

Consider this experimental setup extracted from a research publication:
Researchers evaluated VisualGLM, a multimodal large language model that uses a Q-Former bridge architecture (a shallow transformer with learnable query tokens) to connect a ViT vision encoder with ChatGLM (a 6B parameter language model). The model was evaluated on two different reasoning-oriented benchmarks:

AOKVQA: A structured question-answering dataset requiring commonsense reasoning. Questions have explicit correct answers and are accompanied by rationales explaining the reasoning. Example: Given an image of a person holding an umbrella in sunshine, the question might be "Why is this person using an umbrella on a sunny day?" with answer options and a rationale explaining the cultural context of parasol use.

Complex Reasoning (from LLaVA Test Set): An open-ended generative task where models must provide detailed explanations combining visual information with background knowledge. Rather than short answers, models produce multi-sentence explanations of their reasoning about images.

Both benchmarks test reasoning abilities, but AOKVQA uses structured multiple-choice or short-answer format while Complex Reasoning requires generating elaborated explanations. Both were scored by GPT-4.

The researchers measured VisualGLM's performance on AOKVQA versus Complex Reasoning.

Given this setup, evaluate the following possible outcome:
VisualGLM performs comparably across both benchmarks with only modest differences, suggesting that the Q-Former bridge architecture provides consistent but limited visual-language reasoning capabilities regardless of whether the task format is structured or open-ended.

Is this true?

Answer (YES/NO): NO